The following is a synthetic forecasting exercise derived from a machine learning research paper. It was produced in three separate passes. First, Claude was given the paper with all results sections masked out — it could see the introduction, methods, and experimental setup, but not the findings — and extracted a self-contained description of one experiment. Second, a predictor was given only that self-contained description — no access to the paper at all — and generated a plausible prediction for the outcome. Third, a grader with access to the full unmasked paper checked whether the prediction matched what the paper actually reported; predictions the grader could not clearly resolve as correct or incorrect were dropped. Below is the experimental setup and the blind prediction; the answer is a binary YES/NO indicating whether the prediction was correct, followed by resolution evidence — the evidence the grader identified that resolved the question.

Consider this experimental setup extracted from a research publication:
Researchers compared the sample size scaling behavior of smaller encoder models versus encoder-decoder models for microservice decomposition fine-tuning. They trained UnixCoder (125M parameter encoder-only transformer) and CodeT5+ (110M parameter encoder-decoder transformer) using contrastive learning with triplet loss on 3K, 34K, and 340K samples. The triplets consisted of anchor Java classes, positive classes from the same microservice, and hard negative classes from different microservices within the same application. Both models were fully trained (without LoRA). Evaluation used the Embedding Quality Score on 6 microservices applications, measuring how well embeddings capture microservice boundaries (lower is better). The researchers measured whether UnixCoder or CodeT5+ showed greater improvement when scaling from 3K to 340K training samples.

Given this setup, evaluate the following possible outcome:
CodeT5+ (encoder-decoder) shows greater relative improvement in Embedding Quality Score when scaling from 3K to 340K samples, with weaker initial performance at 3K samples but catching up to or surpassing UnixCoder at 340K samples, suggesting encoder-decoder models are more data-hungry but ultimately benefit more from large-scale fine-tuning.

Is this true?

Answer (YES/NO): NO